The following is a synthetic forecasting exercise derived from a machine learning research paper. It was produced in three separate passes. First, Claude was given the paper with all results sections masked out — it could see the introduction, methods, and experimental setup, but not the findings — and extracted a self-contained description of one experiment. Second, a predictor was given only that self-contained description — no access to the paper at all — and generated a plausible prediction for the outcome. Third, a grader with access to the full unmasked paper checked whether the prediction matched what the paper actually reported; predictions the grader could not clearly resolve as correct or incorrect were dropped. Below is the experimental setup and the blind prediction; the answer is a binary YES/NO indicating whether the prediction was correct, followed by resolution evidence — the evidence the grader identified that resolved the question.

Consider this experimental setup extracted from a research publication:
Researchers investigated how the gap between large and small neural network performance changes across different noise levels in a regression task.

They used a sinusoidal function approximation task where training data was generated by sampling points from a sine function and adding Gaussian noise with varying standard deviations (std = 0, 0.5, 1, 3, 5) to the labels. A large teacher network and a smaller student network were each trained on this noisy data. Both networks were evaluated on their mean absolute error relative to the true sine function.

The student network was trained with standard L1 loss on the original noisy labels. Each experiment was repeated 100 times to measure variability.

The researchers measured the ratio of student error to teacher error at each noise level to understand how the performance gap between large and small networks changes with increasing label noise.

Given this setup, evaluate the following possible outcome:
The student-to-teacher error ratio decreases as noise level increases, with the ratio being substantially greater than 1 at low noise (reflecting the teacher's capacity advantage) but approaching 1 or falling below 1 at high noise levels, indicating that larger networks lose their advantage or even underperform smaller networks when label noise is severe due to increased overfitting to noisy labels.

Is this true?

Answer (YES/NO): NO